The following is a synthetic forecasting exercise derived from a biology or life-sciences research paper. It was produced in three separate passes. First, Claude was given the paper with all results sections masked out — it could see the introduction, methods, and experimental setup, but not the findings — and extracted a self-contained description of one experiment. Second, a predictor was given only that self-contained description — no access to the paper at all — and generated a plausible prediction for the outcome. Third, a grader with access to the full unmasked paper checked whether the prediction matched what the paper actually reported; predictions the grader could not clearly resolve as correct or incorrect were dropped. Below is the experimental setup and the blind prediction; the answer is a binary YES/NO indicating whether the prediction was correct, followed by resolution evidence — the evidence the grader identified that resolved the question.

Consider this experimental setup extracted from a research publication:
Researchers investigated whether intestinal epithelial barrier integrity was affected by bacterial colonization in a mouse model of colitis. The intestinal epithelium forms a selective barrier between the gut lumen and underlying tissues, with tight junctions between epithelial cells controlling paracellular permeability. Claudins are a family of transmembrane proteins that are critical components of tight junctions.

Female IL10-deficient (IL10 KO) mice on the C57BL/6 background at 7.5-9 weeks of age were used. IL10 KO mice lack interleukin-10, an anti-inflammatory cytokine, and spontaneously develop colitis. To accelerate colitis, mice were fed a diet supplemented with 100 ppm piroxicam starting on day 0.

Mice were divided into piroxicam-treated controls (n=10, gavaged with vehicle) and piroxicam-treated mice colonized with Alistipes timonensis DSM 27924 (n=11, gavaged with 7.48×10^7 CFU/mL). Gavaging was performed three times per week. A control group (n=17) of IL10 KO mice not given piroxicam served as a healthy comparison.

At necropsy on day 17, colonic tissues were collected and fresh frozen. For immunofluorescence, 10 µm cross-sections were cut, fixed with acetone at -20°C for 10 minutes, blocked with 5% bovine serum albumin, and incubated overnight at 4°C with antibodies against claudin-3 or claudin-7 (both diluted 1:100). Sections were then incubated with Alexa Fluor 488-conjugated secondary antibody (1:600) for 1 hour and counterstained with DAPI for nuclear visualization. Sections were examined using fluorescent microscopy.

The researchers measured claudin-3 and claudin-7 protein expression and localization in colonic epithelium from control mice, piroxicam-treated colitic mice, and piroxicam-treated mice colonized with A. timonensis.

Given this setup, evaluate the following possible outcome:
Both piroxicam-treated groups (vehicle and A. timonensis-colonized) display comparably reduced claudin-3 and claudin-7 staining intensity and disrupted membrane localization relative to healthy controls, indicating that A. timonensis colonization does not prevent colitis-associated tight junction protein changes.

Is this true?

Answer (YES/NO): NO